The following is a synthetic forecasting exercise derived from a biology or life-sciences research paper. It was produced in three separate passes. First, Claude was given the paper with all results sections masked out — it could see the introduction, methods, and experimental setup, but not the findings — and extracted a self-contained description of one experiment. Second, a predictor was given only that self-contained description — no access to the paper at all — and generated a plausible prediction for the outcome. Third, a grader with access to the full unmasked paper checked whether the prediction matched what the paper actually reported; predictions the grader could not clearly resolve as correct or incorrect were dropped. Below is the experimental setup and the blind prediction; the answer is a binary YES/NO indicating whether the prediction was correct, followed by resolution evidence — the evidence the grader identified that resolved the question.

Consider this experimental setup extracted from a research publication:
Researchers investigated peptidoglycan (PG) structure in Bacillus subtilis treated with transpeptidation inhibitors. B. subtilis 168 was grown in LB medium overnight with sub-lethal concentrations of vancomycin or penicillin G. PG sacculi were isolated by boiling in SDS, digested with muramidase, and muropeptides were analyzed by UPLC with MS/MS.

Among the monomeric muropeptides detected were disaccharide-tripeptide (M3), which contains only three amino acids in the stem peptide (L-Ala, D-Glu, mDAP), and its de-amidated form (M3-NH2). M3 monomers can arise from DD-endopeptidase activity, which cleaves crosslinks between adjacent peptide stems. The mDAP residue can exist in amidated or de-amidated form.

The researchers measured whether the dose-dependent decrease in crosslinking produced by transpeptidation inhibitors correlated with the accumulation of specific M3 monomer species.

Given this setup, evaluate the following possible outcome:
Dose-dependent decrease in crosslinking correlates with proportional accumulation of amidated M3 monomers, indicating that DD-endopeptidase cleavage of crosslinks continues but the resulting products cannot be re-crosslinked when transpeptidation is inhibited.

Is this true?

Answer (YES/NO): NO